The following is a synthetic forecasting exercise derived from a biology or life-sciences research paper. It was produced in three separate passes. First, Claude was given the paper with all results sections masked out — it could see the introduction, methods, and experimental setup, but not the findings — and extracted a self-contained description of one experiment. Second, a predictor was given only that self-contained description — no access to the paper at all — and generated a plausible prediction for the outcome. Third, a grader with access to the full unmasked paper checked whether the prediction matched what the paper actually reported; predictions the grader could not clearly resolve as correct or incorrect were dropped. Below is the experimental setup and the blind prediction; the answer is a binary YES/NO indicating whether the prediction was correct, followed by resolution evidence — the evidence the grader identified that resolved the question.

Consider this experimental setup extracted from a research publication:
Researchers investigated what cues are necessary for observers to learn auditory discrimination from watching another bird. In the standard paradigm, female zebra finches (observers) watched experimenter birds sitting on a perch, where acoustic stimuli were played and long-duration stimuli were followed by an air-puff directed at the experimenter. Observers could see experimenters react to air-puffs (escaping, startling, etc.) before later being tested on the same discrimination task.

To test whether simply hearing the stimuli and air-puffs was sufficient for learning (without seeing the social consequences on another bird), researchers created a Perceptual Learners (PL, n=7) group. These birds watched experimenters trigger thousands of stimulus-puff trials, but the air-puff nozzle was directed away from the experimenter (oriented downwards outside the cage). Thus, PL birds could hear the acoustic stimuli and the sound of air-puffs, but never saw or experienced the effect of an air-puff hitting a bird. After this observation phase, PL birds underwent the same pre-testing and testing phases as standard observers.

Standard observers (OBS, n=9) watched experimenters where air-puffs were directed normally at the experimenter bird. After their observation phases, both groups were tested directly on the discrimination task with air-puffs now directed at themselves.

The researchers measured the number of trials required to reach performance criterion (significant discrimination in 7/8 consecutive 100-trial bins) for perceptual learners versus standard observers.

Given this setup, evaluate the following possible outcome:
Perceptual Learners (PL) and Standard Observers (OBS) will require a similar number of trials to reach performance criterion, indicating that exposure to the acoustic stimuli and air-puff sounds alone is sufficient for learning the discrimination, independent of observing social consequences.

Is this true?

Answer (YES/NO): NO